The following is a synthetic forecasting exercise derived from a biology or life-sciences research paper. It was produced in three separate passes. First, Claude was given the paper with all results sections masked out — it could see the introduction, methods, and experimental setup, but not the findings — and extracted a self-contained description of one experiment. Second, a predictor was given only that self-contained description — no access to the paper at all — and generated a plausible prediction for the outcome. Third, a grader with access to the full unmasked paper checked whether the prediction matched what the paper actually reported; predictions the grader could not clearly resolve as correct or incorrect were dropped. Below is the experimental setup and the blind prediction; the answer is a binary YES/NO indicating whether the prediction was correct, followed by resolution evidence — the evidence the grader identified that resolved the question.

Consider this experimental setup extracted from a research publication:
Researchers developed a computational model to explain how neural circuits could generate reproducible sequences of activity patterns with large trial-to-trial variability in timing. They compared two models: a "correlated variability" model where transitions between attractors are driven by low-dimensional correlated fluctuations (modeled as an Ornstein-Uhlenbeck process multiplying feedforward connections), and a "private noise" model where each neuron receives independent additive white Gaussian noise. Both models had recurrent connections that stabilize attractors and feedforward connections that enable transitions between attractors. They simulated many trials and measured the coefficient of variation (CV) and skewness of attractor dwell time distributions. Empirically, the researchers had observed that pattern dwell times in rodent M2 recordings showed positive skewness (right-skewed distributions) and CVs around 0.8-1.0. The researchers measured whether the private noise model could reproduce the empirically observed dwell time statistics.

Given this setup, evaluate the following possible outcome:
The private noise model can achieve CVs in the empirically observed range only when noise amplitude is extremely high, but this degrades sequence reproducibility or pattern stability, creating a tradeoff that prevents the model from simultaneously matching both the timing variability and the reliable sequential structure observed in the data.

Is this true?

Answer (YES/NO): NO